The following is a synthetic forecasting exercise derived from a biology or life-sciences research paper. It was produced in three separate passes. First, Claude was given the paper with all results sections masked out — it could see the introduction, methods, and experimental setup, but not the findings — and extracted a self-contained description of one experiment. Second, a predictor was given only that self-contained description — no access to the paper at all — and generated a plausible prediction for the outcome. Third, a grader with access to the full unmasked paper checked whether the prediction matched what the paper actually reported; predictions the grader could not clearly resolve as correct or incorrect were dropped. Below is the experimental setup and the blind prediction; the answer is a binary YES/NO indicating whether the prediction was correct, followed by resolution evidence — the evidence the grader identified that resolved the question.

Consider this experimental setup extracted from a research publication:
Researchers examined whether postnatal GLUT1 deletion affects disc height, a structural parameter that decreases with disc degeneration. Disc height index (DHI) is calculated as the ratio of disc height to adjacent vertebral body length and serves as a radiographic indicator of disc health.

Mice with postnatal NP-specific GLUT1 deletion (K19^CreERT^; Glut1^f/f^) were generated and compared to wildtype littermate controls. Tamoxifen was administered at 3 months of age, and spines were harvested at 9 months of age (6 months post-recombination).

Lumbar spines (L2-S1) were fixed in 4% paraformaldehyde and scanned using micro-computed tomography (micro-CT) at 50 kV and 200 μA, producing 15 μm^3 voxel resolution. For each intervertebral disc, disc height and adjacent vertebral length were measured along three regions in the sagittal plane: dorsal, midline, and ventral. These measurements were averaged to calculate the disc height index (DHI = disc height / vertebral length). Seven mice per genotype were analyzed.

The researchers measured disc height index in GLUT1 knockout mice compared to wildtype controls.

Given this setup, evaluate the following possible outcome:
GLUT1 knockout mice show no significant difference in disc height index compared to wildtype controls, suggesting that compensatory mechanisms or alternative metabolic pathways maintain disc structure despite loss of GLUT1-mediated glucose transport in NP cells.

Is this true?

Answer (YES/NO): YES